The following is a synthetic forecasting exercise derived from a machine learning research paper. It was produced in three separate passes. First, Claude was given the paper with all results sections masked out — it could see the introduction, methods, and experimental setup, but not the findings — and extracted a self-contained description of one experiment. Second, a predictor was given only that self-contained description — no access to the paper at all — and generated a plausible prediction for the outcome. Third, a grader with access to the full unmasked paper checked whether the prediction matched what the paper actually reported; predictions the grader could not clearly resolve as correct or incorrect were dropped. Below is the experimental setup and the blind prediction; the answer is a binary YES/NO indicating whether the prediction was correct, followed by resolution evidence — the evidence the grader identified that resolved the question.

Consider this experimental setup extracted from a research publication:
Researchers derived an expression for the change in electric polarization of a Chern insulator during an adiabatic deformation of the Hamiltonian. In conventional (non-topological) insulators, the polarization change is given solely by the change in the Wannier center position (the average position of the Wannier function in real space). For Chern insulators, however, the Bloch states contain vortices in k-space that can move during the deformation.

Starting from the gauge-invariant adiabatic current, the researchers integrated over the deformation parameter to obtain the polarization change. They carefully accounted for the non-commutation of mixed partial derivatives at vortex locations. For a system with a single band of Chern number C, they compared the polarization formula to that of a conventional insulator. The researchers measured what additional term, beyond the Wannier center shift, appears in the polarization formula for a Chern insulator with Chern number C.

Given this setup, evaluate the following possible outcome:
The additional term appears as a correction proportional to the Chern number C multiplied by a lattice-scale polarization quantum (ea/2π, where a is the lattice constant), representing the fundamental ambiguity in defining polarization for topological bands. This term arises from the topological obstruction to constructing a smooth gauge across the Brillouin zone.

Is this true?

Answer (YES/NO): NO